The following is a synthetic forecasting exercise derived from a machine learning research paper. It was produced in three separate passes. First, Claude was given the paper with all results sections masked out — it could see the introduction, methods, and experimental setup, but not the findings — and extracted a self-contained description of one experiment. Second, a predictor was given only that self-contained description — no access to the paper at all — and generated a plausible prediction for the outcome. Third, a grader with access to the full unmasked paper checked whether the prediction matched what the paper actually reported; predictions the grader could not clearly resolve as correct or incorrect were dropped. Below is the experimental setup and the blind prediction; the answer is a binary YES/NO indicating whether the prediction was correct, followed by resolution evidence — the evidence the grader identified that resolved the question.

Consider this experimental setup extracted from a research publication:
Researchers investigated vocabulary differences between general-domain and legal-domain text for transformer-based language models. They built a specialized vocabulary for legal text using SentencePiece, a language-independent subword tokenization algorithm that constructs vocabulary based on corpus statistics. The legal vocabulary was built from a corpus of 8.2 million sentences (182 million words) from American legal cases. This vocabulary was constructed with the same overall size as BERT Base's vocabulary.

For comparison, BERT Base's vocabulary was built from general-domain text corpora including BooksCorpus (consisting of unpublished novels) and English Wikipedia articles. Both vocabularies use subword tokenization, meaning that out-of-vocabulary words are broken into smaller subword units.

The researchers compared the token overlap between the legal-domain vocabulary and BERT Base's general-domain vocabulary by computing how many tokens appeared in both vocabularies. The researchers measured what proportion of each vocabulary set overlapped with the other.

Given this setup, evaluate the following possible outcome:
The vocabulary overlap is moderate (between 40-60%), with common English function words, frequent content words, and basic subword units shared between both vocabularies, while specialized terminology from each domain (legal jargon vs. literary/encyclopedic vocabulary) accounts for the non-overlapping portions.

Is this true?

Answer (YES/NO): NO